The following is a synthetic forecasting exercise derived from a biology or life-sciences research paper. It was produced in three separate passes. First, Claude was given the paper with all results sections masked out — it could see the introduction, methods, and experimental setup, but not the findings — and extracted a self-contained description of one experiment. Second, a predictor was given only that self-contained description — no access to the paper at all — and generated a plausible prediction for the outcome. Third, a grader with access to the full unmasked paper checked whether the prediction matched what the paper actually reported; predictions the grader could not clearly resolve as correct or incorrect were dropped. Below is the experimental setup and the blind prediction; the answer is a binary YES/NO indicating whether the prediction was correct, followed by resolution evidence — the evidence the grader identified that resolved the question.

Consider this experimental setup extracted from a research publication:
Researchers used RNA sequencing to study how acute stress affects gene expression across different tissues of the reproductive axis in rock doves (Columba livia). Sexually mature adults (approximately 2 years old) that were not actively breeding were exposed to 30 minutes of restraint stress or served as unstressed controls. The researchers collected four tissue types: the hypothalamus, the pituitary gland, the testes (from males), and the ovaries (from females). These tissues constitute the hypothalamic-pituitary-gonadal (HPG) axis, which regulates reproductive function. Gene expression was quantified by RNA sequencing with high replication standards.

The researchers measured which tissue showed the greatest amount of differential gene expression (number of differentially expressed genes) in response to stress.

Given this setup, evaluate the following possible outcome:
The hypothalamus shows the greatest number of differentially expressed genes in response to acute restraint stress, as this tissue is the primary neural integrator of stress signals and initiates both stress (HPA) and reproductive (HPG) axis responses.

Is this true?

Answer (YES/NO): NO